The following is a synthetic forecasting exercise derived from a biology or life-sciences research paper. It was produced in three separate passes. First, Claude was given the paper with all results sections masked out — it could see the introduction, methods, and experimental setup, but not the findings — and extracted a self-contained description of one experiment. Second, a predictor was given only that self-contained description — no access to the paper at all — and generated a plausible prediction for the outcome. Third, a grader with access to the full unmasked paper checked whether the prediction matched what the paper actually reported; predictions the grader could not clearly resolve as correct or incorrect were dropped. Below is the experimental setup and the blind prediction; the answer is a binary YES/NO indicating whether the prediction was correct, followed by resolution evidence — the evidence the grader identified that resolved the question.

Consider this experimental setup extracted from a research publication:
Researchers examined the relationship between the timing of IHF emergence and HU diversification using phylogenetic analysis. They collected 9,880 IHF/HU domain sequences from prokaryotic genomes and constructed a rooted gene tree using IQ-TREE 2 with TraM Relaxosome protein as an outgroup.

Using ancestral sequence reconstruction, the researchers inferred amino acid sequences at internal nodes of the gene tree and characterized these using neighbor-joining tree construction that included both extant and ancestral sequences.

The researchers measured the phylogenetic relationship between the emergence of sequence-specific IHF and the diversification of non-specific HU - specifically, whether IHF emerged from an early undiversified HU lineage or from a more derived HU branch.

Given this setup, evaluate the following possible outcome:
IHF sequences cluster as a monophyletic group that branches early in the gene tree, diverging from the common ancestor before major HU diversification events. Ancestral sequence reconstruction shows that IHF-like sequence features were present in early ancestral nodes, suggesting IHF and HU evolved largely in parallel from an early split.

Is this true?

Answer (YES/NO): NO